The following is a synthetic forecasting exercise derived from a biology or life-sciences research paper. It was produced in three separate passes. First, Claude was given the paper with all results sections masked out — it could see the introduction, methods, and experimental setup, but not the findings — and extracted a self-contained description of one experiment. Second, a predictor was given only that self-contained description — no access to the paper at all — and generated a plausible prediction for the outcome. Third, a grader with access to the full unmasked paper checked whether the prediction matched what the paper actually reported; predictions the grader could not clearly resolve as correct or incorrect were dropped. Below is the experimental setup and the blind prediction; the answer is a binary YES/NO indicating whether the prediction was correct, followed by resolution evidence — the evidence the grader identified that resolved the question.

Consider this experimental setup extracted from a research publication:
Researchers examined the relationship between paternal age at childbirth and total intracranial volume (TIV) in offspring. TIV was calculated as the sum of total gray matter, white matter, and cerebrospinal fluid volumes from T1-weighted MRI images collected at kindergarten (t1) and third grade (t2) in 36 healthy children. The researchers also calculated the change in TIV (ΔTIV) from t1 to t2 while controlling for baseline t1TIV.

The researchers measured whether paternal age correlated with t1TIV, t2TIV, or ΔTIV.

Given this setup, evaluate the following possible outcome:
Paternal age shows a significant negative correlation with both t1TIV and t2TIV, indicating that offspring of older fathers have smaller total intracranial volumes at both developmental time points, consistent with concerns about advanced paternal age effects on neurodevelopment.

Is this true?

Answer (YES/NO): NO